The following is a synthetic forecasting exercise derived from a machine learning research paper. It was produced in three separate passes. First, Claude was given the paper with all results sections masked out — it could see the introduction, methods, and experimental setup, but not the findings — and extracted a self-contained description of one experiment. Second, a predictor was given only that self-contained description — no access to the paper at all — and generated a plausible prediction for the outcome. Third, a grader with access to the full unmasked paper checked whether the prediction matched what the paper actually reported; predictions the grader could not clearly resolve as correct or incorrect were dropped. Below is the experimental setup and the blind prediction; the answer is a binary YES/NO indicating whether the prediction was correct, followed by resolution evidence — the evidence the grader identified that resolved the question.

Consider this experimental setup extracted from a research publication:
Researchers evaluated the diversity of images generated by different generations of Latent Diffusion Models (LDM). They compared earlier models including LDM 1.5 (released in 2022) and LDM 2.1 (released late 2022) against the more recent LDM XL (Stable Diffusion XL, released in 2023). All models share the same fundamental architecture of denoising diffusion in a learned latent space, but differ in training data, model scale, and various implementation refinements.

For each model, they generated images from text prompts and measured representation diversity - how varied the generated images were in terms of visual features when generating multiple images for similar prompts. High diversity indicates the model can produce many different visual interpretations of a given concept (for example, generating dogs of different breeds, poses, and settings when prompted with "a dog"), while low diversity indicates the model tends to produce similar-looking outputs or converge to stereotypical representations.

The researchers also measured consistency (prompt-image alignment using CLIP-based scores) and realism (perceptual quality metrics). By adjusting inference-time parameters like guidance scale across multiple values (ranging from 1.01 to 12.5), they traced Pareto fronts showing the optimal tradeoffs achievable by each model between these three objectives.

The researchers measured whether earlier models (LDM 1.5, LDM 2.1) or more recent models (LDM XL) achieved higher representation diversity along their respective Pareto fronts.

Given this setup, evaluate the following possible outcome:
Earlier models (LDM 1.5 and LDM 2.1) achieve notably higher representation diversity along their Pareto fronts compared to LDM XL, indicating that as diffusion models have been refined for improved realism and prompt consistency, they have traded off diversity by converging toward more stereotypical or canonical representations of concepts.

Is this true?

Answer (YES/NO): YES